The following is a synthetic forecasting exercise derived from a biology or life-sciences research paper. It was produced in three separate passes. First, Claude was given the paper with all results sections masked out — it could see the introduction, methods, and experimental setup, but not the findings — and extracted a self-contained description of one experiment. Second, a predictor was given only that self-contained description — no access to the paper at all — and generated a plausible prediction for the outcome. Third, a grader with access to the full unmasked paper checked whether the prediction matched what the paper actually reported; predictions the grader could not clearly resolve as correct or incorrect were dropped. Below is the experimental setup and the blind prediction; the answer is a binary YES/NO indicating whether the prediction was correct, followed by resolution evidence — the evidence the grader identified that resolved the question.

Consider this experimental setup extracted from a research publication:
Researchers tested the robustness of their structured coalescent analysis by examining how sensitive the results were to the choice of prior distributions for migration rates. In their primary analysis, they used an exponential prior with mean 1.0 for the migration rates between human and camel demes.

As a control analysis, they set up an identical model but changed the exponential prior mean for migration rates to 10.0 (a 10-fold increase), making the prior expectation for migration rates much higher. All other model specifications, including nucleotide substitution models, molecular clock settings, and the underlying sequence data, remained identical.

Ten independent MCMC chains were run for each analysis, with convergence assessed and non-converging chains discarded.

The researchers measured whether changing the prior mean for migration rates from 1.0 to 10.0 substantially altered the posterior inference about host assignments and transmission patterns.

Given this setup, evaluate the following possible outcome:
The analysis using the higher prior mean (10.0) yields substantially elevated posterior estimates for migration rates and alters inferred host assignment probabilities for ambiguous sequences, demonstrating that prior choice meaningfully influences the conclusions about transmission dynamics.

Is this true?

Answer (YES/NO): NO